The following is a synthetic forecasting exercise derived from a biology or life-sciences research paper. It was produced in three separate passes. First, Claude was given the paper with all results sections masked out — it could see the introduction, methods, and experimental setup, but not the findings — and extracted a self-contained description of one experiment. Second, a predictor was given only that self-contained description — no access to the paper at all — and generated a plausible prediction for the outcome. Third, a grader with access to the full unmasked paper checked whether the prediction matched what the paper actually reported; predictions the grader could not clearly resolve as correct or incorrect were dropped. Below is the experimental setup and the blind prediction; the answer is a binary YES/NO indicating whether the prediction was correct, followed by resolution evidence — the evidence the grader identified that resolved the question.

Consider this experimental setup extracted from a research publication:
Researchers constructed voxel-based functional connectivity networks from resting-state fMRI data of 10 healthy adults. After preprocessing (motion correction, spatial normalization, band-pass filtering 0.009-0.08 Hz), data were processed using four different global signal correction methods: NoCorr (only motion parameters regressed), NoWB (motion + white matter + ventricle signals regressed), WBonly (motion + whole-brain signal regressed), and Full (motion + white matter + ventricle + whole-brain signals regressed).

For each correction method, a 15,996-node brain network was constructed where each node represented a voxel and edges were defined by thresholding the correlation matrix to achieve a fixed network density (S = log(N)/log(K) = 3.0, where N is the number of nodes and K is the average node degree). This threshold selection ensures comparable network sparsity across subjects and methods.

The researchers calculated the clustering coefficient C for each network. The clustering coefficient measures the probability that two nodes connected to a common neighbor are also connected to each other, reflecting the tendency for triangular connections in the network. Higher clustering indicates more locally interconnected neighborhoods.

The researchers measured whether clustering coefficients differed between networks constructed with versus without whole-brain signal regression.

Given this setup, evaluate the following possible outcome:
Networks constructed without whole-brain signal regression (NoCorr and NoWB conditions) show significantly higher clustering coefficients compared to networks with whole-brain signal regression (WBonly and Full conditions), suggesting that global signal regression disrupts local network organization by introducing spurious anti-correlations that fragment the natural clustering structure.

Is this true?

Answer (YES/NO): NO